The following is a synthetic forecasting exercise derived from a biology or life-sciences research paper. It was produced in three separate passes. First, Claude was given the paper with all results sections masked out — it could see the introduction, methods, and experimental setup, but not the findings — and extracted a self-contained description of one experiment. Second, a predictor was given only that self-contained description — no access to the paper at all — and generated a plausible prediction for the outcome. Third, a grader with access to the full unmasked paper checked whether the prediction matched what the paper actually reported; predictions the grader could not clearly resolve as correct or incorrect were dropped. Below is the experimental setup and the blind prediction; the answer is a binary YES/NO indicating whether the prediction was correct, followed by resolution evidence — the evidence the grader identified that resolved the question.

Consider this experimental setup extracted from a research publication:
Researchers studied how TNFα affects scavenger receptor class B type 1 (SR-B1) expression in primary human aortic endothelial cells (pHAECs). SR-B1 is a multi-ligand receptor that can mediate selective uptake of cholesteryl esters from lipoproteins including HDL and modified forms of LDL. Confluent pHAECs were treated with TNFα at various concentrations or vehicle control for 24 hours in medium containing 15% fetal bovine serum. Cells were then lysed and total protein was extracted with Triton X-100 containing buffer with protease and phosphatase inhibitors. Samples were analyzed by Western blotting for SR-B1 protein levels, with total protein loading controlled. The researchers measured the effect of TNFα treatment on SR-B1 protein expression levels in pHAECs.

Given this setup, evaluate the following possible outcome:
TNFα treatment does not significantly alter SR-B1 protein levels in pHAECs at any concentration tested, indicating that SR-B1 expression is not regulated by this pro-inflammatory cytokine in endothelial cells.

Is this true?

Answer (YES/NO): NO